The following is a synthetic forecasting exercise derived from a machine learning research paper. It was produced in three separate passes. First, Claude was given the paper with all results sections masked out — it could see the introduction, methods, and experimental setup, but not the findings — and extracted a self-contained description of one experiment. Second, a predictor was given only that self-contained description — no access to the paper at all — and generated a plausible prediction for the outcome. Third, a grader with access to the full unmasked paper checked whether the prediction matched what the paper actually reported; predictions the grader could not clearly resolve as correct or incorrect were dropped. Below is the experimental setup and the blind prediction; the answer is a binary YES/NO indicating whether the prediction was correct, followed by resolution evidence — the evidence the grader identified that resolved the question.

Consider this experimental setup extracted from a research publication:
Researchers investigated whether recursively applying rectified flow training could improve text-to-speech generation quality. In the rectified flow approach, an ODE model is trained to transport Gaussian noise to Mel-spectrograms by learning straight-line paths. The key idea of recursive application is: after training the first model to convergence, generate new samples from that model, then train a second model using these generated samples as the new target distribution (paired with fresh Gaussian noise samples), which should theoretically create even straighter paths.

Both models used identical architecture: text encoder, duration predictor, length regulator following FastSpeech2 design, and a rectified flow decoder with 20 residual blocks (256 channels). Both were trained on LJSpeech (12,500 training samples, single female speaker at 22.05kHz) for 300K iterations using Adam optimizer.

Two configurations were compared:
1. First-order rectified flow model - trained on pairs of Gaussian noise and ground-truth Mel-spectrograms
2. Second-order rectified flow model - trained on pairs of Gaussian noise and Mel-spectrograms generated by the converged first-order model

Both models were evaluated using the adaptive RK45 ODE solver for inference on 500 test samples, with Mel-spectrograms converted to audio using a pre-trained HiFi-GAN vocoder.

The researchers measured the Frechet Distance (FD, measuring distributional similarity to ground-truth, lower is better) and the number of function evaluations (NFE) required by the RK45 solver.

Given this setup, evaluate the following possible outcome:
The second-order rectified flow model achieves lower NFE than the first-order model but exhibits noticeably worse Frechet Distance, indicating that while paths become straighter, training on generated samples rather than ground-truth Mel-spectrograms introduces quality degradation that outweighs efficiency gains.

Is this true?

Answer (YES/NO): YES